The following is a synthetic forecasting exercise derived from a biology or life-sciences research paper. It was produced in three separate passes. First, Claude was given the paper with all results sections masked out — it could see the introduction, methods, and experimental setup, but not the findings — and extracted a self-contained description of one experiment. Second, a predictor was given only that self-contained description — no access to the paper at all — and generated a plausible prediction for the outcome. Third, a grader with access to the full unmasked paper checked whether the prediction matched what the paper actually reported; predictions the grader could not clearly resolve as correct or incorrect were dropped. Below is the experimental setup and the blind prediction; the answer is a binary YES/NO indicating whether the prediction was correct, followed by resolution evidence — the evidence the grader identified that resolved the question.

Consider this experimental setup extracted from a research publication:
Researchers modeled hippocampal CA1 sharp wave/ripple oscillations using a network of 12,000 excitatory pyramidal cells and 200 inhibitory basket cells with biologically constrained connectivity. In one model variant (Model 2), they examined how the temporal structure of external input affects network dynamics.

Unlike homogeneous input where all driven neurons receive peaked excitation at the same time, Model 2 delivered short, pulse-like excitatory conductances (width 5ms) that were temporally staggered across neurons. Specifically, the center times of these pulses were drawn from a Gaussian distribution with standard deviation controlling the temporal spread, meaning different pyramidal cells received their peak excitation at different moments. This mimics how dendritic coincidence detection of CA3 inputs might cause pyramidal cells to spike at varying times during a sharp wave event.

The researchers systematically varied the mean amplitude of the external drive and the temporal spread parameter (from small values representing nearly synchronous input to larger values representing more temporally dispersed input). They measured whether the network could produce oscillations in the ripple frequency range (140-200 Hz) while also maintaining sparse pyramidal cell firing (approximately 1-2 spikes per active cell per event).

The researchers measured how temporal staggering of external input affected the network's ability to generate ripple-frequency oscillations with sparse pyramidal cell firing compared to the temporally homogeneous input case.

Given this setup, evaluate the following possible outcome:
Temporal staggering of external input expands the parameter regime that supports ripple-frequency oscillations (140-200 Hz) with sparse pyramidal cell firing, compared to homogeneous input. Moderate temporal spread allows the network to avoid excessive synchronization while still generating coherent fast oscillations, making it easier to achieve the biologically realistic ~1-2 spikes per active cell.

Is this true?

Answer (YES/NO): YES